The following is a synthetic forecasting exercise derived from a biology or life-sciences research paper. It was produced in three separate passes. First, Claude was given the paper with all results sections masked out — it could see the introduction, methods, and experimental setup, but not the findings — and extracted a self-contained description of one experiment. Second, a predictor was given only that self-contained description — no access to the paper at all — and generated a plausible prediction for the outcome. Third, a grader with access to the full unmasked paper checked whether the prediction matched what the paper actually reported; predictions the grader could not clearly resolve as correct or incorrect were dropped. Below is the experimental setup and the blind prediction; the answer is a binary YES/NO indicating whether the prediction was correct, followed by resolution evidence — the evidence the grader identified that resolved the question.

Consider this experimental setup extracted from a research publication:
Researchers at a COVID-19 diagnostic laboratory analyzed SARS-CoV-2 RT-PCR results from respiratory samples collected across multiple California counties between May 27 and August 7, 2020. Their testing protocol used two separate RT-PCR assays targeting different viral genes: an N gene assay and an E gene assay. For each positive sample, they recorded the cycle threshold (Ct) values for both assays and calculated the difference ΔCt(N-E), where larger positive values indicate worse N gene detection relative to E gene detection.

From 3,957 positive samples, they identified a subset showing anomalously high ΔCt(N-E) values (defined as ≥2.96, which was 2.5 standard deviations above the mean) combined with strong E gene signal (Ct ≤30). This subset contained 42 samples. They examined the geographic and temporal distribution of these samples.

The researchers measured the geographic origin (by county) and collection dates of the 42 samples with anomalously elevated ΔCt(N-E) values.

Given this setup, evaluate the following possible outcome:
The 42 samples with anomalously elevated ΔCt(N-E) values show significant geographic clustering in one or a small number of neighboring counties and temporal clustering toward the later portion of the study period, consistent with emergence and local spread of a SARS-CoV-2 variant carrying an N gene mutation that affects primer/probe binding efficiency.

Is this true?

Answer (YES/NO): YES